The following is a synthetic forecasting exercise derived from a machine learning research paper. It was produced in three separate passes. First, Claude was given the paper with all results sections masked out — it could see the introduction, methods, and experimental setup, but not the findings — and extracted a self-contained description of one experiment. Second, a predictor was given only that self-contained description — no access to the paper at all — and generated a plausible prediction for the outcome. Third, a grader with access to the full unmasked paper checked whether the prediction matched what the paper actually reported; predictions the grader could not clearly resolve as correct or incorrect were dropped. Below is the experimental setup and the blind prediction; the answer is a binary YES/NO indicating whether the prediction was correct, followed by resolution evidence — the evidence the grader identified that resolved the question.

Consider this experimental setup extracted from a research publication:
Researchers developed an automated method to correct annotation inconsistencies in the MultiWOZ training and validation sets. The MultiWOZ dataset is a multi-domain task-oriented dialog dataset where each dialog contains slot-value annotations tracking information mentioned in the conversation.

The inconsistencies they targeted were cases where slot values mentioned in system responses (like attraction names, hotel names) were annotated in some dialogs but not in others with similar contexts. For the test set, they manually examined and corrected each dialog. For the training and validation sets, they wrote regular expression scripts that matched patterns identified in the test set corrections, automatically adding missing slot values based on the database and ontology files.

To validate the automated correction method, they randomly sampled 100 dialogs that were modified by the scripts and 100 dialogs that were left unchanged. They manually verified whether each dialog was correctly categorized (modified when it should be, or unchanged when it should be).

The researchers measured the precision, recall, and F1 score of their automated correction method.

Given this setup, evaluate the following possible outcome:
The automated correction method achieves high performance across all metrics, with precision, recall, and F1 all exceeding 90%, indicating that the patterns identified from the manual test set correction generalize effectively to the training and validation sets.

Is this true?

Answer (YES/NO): YES